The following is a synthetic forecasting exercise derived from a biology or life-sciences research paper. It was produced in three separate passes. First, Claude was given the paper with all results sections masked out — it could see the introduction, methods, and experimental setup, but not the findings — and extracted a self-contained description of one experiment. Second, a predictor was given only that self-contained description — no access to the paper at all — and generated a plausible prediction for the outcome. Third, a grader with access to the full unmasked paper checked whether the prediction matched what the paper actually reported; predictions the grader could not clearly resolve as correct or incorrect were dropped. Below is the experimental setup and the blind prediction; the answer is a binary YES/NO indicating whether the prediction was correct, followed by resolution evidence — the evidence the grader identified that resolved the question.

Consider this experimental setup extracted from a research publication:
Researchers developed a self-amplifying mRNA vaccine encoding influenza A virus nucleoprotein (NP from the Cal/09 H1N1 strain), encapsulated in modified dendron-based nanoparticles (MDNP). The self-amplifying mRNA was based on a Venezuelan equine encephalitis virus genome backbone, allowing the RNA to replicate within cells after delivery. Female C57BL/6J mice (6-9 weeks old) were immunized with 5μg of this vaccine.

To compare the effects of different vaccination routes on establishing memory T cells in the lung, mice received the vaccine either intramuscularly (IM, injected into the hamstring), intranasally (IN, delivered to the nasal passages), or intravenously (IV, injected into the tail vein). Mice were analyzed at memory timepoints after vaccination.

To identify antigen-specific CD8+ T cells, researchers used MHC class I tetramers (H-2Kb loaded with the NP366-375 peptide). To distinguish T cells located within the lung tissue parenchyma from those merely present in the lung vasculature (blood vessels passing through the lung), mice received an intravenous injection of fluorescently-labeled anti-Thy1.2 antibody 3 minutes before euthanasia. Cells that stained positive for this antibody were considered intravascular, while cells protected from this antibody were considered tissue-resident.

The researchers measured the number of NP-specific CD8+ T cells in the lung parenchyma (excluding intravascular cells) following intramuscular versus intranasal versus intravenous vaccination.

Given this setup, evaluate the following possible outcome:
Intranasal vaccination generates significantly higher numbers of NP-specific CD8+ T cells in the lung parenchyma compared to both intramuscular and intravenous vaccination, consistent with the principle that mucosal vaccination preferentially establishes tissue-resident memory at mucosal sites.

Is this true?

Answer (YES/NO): YES